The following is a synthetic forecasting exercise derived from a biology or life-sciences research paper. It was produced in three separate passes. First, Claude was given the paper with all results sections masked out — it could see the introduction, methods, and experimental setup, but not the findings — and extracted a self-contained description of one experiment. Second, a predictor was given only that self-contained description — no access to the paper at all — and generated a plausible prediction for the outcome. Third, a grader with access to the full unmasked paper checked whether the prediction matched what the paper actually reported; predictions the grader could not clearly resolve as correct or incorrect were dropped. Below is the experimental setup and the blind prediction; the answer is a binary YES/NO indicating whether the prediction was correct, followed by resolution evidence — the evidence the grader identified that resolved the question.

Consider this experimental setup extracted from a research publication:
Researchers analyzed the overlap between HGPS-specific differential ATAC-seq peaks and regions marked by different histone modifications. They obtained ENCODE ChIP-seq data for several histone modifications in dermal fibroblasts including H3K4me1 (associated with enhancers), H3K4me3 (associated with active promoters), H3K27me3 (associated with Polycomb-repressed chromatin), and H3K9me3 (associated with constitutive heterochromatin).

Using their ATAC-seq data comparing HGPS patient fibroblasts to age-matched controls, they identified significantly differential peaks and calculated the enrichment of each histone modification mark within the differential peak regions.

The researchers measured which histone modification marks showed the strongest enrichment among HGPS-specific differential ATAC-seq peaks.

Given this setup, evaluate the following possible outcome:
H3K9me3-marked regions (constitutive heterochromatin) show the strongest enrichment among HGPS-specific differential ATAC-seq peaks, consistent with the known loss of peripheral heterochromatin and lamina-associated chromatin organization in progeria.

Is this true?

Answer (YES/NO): NO